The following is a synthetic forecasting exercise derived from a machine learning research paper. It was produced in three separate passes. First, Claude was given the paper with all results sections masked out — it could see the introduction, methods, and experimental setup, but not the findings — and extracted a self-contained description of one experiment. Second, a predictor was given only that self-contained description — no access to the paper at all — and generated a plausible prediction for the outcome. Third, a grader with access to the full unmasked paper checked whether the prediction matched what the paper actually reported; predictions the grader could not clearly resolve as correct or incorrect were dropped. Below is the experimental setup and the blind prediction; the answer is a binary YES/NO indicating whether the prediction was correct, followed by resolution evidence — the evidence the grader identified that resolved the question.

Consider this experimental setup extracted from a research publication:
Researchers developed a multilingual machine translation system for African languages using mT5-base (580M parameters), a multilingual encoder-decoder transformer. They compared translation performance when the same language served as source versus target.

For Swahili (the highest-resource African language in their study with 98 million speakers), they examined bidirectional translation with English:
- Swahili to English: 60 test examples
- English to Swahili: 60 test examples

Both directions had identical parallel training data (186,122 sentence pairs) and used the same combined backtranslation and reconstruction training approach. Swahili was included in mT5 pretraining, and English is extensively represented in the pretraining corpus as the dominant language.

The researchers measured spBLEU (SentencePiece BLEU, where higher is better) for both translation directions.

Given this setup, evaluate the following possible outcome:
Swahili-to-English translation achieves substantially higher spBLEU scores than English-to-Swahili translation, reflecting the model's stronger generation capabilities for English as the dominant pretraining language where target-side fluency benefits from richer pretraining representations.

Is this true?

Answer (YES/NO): NO